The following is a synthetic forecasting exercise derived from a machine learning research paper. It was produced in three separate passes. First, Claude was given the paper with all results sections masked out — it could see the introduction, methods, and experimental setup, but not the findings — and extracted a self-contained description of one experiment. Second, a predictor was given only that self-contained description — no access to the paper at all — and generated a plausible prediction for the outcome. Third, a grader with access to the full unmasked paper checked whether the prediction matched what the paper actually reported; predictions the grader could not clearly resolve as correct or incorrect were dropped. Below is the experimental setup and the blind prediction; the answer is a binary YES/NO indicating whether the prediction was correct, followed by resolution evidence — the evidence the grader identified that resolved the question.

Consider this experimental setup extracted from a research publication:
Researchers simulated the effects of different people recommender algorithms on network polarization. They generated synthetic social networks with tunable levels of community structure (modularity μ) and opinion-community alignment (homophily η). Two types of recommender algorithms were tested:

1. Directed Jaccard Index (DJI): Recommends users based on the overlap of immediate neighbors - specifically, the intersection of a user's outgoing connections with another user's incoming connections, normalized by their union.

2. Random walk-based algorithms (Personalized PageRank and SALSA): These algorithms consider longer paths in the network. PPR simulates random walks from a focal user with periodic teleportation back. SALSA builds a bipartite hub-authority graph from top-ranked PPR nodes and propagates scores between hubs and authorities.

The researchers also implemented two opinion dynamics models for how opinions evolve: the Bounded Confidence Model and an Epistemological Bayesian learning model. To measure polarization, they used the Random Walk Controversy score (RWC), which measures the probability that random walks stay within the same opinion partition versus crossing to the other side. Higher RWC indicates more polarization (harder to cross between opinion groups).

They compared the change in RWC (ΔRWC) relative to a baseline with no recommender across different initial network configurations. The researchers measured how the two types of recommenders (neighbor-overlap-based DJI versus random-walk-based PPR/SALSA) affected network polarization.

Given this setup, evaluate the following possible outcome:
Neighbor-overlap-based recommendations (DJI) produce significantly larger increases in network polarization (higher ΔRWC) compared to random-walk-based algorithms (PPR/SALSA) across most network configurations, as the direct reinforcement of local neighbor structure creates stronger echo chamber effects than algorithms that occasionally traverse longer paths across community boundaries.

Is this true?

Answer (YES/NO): NO